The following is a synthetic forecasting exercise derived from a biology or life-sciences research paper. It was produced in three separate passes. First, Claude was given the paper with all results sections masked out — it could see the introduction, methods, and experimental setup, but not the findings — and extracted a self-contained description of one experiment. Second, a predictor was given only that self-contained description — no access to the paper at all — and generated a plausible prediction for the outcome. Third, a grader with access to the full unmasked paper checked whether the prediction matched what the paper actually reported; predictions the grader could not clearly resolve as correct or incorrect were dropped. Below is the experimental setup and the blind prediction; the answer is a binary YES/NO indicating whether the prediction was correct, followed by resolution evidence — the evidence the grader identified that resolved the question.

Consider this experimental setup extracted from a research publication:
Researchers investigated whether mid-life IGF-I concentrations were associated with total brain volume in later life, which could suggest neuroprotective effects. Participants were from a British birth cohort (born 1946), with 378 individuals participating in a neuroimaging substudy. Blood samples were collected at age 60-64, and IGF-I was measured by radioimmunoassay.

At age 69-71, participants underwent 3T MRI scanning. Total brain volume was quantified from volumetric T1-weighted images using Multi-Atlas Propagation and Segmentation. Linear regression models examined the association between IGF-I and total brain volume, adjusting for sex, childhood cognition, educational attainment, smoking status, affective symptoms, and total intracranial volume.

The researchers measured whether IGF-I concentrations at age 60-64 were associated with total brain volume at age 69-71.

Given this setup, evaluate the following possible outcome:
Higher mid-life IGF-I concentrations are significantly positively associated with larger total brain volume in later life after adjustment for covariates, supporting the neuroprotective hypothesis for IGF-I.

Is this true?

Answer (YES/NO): NO